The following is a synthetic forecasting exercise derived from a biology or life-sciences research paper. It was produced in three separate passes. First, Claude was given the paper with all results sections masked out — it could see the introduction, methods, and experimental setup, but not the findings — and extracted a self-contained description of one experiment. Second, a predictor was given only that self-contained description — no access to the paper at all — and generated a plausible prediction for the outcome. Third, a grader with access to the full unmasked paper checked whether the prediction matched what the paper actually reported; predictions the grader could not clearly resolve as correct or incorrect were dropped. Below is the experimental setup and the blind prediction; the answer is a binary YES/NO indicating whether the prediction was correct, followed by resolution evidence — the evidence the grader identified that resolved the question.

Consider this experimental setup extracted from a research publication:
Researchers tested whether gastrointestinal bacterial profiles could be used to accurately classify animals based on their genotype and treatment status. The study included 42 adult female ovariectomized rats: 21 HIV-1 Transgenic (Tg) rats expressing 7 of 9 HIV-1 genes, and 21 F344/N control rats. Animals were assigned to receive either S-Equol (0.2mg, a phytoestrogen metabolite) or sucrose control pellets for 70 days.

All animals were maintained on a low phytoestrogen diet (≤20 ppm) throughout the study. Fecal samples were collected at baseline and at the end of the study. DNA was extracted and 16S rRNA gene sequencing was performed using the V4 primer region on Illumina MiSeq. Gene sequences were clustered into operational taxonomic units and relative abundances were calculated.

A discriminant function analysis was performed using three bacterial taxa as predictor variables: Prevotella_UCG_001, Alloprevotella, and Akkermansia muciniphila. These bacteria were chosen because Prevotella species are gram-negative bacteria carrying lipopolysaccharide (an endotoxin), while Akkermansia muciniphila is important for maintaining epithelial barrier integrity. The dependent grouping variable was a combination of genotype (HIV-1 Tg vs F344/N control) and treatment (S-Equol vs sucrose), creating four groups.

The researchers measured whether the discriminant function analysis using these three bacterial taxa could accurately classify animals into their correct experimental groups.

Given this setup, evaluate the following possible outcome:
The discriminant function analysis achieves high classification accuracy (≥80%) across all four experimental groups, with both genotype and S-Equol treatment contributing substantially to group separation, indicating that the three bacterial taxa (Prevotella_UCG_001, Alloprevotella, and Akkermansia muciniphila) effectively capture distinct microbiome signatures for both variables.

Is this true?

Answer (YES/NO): NO